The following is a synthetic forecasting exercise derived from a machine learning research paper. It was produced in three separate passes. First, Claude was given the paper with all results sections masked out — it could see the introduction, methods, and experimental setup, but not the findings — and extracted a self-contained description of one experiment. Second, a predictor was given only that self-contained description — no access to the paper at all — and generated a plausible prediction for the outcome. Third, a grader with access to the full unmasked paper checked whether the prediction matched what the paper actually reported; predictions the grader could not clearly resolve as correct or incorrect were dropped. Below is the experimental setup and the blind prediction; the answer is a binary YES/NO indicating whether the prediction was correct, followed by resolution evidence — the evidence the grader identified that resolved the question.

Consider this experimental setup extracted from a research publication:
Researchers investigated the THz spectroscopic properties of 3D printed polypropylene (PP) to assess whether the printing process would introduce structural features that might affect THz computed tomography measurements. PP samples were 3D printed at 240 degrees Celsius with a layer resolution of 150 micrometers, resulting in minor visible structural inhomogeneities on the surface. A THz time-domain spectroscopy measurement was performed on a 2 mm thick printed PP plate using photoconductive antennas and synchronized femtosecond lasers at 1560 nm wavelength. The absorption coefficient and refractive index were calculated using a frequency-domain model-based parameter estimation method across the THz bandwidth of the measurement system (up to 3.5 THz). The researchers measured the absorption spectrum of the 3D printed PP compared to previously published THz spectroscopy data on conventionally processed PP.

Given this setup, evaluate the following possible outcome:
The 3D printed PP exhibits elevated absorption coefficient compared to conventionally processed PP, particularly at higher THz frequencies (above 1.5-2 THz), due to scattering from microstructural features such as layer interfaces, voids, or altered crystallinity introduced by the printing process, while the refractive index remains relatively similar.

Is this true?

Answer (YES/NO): NO